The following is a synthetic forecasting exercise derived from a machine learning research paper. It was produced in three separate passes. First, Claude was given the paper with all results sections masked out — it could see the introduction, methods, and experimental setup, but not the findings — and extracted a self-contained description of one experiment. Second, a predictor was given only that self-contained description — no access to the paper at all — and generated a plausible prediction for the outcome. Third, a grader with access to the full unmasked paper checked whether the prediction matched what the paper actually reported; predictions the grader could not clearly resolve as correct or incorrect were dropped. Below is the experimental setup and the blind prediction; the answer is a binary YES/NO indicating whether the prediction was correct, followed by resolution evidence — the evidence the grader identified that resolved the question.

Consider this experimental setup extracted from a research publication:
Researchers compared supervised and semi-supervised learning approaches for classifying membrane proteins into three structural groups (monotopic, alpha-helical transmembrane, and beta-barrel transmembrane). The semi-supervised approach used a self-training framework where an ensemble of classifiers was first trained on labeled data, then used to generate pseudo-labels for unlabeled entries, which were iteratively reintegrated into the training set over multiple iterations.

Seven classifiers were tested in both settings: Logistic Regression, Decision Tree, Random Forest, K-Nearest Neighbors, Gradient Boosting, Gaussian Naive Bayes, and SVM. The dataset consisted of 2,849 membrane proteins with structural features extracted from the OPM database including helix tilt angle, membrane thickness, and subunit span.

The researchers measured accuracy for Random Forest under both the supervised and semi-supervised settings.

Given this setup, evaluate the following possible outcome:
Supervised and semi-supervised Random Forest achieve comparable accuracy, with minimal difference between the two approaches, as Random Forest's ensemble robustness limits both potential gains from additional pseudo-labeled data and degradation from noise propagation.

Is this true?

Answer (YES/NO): NO